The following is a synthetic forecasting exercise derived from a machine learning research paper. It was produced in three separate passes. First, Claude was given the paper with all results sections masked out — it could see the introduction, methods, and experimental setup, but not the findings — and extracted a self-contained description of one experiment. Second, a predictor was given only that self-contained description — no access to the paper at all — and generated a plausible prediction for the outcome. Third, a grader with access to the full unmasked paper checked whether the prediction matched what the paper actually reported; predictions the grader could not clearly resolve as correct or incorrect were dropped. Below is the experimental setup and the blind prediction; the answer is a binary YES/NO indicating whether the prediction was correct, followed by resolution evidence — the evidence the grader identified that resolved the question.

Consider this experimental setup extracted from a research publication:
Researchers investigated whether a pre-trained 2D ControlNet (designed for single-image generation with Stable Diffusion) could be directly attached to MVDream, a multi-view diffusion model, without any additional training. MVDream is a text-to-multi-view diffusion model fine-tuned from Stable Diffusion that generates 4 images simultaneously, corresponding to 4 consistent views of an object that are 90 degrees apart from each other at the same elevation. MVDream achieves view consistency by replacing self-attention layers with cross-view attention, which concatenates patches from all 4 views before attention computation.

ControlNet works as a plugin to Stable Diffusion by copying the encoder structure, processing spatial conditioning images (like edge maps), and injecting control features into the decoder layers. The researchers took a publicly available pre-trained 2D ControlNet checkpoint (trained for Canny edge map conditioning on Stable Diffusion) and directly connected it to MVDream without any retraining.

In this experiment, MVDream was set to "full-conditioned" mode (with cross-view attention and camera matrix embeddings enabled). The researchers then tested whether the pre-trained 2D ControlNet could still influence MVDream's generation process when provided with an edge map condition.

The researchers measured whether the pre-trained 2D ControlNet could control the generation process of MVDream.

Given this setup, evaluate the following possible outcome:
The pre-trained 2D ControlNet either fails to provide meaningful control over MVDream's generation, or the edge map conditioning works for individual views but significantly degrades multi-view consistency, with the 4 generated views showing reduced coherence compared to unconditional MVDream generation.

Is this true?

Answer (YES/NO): NO